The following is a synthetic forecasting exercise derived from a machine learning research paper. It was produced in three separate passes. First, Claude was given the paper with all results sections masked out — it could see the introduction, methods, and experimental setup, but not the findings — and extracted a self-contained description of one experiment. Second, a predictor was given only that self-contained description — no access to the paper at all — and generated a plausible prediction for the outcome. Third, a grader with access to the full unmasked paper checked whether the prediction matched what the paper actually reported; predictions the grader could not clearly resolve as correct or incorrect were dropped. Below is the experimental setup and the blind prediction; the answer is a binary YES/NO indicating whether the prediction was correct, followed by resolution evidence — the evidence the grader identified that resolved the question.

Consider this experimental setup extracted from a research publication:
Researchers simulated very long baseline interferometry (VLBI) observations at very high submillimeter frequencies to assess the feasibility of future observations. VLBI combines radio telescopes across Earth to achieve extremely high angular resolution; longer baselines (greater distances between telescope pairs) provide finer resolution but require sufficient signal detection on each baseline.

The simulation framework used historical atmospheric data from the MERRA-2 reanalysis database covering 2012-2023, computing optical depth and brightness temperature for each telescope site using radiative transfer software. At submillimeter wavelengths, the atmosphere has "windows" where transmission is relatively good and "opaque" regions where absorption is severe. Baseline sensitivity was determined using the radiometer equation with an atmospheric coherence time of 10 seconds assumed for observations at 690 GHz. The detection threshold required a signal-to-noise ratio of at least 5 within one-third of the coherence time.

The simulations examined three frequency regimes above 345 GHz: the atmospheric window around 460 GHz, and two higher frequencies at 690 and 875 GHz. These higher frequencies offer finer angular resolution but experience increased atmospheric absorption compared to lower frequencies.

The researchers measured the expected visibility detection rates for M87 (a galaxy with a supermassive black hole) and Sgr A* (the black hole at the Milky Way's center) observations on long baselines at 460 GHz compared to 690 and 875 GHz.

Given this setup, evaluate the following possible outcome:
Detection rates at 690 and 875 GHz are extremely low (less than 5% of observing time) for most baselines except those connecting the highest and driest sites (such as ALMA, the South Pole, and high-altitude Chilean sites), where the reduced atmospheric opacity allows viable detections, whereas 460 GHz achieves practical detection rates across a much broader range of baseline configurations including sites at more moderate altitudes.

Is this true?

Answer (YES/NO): YES